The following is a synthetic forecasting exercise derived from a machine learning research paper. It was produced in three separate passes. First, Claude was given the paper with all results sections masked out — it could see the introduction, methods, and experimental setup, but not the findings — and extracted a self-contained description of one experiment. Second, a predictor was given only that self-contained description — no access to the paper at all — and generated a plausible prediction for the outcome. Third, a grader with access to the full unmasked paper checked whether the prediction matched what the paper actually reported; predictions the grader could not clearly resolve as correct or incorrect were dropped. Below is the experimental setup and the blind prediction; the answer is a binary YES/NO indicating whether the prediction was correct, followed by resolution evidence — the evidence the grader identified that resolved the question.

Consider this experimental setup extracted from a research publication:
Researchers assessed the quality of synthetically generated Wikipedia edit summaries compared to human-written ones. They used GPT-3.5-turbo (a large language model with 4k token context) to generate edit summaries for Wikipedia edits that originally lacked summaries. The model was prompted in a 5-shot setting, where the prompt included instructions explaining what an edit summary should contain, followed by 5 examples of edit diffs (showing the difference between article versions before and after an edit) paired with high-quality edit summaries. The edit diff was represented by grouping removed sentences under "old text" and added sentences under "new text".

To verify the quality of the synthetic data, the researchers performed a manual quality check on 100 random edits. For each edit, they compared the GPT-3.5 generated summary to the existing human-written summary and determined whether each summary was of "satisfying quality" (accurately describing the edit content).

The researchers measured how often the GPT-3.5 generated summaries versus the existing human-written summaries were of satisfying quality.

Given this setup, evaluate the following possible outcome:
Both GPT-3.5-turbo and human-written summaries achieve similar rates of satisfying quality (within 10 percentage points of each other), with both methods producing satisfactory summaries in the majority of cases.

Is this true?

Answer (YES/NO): NO